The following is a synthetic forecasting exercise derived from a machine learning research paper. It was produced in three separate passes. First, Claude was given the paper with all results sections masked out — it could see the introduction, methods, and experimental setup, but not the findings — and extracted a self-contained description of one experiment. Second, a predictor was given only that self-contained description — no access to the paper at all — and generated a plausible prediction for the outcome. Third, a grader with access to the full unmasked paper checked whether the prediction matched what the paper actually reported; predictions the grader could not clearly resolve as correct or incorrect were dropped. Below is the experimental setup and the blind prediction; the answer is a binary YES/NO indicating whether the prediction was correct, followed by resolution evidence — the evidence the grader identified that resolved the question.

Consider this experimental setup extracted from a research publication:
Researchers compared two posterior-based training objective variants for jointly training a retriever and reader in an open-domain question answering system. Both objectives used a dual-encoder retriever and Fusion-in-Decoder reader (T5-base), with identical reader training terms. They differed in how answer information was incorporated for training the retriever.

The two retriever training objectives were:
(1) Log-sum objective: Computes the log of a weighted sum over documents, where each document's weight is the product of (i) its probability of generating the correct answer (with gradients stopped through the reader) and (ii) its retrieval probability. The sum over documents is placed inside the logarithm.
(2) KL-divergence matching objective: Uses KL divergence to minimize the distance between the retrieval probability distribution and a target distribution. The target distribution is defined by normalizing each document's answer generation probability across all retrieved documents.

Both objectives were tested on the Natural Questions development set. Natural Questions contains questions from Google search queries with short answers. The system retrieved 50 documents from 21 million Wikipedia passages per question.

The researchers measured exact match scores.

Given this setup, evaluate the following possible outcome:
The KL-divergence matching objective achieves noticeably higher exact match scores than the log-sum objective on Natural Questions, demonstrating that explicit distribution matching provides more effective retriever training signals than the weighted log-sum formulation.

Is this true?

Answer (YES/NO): NO